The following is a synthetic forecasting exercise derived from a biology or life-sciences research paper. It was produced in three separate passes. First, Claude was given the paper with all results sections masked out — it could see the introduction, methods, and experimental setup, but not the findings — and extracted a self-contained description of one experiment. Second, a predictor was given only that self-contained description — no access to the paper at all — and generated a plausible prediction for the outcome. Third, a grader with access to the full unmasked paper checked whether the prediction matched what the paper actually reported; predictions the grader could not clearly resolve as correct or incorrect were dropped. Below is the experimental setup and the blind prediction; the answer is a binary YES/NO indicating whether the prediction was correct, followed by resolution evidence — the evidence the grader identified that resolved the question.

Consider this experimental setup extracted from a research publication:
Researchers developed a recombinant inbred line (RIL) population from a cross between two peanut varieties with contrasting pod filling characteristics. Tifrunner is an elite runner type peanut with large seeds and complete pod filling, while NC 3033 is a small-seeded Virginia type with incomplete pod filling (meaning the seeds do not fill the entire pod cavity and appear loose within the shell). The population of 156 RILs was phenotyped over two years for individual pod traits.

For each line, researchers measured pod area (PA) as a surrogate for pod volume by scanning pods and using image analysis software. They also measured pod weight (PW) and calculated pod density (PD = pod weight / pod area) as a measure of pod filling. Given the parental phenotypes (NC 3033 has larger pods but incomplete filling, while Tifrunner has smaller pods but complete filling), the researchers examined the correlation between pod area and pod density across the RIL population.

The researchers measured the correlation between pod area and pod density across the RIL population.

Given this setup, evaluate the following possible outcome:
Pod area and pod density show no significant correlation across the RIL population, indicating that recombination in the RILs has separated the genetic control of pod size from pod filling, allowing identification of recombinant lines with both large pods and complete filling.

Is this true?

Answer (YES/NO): NO